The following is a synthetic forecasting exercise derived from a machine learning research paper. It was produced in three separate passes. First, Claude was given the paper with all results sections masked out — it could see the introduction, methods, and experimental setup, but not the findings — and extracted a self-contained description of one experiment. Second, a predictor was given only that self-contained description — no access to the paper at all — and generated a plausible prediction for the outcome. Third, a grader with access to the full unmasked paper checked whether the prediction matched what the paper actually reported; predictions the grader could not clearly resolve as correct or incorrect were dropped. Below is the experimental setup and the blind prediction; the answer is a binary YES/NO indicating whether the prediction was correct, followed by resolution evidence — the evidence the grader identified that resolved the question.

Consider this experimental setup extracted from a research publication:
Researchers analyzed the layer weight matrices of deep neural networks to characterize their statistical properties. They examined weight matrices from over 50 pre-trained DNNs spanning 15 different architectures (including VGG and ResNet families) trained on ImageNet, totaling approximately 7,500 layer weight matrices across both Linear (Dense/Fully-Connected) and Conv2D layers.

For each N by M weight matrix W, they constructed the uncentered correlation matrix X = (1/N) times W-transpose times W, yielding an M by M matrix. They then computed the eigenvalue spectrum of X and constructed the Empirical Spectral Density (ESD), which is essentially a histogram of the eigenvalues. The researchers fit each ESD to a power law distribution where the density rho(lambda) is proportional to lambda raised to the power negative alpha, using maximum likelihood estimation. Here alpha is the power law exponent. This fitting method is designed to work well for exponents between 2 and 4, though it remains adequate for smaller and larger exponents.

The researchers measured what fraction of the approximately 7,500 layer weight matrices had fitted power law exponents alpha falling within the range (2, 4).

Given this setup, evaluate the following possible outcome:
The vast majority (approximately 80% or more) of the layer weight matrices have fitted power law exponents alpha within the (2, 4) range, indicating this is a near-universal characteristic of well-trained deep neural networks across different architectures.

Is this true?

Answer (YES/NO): NO